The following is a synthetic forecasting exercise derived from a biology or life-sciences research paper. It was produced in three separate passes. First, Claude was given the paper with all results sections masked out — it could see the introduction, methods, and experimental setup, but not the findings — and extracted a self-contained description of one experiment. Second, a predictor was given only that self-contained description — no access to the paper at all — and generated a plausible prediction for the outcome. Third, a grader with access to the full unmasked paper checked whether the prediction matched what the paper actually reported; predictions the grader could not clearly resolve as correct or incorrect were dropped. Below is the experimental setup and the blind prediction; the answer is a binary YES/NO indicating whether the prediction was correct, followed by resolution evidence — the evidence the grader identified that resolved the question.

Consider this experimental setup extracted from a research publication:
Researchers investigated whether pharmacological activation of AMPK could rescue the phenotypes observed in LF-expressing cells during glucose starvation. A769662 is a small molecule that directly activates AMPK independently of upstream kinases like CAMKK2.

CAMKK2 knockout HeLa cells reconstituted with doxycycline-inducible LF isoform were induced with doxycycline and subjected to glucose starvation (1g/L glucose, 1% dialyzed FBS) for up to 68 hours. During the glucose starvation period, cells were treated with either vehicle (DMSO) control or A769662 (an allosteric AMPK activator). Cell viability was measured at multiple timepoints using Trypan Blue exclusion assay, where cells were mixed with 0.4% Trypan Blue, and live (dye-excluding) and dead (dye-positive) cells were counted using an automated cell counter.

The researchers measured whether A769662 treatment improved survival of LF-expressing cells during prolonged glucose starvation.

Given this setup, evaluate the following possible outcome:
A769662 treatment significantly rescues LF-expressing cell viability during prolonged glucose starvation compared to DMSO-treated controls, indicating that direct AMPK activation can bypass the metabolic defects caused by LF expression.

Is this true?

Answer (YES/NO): YES